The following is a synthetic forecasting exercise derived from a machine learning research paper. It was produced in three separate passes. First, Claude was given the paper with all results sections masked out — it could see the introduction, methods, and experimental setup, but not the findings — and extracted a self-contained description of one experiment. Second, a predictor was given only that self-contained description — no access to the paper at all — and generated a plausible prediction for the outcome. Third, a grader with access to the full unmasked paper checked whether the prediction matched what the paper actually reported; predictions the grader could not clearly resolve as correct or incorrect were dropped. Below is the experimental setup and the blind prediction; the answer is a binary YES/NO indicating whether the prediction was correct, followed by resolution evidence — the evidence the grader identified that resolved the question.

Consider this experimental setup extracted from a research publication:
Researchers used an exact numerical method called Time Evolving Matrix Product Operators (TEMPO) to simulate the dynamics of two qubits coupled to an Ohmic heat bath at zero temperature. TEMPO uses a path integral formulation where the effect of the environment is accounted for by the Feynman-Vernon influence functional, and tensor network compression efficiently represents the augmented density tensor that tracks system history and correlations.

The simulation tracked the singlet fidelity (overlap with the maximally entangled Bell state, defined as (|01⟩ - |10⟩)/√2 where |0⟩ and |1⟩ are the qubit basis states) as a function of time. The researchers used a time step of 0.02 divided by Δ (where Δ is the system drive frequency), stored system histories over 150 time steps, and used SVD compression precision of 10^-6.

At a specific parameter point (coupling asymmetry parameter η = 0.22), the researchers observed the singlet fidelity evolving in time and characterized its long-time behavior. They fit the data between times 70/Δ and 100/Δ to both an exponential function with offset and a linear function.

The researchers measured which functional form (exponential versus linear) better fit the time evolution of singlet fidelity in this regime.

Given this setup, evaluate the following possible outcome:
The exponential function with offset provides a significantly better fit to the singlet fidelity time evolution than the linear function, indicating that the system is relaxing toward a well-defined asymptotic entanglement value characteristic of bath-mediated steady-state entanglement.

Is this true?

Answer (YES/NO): YES